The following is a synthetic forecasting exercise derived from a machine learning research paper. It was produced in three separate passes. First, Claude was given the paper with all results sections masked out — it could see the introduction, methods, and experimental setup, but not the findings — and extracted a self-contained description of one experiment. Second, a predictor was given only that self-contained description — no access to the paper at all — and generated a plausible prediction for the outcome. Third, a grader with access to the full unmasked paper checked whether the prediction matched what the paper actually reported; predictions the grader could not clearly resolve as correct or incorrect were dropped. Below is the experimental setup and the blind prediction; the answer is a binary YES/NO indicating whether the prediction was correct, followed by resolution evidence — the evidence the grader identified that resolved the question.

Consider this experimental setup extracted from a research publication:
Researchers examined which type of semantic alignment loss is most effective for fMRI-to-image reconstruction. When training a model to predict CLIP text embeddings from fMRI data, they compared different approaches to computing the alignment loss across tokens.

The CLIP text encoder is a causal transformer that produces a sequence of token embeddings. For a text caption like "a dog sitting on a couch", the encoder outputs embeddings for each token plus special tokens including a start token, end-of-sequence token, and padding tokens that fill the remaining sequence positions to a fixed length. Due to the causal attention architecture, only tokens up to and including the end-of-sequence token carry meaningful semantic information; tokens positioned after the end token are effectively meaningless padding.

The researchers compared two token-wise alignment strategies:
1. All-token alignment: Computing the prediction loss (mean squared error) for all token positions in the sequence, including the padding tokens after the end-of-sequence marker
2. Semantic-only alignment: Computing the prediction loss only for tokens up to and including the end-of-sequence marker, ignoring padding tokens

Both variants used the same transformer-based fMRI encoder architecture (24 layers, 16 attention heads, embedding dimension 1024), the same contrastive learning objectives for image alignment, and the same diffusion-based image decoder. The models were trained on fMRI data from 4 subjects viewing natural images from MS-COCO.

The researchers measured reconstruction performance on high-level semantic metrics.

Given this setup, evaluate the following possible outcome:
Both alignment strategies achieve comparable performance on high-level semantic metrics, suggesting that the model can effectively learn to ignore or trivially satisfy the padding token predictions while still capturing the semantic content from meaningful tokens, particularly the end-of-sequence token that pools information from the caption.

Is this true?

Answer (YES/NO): NO